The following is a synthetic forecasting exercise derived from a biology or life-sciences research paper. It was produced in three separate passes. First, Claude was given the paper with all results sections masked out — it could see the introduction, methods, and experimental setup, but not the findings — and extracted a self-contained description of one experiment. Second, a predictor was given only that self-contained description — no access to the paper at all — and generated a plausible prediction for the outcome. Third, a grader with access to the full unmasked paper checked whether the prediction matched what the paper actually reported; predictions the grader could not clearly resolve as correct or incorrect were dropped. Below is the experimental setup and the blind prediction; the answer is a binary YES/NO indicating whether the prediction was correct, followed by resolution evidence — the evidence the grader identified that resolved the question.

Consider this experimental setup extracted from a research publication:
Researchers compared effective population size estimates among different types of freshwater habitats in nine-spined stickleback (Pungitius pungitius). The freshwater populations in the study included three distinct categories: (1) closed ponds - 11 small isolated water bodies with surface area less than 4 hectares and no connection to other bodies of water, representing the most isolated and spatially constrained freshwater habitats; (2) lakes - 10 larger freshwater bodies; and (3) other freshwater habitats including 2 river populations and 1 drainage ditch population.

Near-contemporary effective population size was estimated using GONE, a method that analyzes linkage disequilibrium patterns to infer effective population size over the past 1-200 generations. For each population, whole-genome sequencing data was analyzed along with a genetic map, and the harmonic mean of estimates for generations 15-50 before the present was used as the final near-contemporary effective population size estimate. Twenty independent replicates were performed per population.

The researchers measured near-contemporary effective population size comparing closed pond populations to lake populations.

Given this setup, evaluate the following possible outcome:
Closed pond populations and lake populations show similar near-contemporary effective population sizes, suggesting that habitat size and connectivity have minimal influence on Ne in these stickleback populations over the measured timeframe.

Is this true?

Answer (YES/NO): NO